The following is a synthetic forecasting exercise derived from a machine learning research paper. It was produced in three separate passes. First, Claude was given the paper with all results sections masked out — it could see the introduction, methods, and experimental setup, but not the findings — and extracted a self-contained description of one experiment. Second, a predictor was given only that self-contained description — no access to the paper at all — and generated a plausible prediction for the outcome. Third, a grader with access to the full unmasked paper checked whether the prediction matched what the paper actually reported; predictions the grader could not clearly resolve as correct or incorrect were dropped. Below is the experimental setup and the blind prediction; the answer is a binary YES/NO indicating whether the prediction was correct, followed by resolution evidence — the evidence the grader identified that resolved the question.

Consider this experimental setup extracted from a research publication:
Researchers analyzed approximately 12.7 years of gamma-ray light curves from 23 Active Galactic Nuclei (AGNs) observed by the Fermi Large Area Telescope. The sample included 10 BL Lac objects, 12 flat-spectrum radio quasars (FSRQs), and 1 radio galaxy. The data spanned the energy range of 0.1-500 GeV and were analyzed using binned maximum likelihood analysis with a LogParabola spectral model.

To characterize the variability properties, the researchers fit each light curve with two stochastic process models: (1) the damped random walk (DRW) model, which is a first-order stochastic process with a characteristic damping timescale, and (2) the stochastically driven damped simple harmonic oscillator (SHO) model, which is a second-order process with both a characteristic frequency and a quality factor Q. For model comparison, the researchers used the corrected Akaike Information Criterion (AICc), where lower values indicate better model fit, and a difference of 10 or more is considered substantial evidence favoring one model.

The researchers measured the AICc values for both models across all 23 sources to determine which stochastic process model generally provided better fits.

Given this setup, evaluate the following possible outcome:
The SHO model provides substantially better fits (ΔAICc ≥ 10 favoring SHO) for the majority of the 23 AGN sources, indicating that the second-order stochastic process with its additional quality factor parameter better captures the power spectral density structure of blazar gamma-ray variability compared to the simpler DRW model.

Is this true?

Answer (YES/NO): NO